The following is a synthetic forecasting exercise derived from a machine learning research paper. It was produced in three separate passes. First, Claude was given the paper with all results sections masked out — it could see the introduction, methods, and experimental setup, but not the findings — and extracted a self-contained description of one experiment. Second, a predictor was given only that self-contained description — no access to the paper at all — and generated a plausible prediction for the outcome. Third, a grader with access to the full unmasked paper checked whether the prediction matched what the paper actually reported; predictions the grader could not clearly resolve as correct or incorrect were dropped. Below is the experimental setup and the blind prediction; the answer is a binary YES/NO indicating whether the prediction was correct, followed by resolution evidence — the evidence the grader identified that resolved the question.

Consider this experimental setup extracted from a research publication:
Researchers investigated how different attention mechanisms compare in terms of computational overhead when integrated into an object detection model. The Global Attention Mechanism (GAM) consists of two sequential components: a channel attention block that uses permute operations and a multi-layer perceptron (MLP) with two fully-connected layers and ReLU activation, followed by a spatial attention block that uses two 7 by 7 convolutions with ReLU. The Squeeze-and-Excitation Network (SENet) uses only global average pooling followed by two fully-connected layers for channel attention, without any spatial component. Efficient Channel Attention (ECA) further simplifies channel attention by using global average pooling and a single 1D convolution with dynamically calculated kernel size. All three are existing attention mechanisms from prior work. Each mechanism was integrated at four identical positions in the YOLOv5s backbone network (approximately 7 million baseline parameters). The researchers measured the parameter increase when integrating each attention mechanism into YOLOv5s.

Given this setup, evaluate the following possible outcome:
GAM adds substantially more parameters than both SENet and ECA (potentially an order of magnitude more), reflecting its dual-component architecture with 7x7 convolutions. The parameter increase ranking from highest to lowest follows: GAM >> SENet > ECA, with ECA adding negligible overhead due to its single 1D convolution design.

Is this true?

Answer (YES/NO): YES